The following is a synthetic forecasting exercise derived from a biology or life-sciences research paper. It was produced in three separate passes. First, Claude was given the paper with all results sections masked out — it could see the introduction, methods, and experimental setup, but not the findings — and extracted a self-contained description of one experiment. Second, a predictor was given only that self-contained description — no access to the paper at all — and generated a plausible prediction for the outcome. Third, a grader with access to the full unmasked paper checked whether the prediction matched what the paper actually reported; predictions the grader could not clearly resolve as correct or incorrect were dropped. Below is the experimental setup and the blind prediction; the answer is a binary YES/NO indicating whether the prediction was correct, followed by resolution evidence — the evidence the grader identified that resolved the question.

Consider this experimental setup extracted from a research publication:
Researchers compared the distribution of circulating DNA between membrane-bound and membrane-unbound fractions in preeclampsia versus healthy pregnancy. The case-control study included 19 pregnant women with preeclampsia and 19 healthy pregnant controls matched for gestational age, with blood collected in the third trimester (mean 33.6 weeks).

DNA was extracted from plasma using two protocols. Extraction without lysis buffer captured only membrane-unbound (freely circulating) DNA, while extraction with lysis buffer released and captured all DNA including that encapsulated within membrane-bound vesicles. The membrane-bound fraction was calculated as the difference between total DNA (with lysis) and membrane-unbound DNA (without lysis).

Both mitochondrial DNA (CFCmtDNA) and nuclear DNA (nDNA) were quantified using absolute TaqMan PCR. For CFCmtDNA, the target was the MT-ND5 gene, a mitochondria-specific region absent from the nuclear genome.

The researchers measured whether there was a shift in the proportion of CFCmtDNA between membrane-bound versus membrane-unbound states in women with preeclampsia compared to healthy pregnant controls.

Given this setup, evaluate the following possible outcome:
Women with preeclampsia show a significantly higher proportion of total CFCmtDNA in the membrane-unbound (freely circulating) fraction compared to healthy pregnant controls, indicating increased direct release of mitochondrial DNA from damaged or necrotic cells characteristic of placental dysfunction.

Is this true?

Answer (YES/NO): NO